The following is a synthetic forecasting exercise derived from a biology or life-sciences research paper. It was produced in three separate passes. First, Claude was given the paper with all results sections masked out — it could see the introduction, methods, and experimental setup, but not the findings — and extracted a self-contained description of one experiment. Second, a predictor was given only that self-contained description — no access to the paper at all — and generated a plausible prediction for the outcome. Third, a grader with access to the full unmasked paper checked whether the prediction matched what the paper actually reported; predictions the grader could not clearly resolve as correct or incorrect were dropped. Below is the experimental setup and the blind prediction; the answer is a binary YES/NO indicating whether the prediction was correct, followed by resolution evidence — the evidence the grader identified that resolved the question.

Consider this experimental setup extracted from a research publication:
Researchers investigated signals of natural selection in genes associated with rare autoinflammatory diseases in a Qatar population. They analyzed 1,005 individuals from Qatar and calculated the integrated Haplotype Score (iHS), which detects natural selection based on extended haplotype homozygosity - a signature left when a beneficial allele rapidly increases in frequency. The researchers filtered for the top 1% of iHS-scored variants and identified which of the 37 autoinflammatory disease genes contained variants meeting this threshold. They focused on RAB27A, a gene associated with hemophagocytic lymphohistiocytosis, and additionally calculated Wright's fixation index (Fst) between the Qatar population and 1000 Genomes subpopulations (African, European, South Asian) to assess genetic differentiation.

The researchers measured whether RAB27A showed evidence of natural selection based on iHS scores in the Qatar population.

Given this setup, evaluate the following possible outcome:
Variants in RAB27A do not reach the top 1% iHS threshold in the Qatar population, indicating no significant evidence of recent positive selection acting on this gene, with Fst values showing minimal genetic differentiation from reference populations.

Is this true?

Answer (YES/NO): NO